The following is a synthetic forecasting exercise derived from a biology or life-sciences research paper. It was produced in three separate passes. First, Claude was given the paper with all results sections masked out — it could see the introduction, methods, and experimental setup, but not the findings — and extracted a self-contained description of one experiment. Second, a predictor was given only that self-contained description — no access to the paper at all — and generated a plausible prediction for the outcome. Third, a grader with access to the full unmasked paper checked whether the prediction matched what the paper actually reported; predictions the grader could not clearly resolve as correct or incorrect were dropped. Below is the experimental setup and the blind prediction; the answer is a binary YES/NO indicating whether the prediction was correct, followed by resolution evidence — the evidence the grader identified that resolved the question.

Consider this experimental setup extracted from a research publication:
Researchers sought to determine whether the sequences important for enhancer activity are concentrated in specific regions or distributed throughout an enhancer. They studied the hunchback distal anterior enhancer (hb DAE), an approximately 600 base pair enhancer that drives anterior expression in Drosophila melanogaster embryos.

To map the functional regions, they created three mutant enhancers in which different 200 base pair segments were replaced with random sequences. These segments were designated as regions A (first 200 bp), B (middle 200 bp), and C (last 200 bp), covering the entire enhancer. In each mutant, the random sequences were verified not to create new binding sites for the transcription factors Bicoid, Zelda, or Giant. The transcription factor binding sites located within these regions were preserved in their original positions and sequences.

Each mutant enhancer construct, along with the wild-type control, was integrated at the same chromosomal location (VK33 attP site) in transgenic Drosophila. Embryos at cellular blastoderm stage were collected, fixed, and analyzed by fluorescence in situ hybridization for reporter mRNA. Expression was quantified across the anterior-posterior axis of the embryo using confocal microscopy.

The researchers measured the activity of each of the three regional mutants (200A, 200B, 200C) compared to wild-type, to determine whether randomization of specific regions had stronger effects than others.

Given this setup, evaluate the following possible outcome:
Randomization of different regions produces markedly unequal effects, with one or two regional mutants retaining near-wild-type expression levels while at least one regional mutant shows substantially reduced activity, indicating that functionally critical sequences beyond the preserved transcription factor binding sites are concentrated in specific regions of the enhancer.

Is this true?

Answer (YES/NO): NO